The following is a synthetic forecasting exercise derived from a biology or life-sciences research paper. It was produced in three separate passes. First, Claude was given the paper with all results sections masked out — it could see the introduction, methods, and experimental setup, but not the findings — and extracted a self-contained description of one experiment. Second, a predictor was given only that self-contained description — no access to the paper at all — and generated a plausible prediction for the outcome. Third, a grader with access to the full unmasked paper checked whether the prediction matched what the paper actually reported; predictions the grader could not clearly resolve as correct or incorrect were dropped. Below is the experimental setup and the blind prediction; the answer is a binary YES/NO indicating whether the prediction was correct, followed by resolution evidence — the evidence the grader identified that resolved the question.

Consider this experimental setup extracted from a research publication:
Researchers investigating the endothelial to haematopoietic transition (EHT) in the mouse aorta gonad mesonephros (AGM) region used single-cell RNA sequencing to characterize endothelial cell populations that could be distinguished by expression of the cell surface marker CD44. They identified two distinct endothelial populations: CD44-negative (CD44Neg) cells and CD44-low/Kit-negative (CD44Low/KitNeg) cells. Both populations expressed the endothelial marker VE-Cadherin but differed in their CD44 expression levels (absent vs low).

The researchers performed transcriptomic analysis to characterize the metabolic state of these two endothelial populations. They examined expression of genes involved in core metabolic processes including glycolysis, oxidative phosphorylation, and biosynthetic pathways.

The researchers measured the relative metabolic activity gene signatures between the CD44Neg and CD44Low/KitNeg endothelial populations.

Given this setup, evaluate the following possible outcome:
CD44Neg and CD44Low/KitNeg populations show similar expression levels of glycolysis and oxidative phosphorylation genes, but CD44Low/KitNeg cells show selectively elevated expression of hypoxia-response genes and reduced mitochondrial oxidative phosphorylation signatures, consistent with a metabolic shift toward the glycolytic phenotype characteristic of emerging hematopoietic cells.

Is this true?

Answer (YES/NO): NO